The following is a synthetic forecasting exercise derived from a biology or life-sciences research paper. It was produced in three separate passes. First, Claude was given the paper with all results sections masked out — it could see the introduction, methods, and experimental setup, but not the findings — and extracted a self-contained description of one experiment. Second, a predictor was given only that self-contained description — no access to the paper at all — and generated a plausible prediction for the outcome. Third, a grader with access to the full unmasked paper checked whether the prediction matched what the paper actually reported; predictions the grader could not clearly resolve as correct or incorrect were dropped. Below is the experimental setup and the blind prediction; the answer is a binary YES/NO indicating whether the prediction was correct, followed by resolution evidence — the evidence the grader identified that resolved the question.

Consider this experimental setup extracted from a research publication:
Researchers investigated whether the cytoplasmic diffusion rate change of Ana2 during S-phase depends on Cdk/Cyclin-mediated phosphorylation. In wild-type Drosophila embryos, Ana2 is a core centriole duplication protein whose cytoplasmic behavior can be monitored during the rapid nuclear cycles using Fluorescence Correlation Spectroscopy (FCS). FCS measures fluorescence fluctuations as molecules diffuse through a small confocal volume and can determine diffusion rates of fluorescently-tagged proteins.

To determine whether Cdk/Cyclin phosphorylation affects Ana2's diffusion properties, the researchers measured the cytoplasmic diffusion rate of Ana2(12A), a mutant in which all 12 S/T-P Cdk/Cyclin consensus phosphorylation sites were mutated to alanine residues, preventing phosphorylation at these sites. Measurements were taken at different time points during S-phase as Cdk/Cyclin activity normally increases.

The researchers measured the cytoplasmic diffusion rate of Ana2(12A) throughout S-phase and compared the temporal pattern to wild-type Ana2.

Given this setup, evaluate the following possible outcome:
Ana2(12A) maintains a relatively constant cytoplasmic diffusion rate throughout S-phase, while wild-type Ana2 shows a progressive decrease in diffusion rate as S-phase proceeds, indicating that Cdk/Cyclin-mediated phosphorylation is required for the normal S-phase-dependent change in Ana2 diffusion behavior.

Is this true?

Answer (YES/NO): NO